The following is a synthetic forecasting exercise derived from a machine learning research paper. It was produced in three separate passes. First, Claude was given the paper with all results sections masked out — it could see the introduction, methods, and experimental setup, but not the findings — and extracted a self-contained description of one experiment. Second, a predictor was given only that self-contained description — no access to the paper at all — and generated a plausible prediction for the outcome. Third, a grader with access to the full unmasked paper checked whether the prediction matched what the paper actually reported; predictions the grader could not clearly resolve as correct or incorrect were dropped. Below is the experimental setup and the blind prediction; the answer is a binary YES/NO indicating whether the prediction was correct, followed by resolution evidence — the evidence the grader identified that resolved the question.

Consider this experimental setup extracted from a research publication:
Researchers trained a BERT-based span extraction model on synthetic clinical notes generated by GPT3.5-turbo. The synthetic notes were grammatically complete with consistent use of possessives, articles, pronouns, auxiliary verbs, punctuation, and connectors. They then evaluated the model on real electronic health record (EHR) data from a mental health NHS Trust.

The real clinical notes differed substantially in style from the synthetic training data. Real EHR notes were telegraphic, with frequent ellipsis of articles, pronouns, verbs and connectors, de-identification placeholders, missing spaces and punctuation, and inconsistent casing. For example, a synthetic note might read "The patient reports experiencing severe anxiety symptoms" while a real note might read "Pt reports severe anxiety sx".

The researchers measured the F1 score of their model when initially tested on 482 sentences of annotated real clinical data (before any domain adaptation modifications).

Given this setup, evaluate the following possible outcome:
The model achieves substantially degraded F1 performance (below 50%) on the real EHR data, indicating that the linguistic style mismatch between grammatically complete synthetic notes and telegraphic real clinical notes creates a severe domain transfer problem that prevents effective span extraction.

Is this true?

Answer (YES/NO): YES